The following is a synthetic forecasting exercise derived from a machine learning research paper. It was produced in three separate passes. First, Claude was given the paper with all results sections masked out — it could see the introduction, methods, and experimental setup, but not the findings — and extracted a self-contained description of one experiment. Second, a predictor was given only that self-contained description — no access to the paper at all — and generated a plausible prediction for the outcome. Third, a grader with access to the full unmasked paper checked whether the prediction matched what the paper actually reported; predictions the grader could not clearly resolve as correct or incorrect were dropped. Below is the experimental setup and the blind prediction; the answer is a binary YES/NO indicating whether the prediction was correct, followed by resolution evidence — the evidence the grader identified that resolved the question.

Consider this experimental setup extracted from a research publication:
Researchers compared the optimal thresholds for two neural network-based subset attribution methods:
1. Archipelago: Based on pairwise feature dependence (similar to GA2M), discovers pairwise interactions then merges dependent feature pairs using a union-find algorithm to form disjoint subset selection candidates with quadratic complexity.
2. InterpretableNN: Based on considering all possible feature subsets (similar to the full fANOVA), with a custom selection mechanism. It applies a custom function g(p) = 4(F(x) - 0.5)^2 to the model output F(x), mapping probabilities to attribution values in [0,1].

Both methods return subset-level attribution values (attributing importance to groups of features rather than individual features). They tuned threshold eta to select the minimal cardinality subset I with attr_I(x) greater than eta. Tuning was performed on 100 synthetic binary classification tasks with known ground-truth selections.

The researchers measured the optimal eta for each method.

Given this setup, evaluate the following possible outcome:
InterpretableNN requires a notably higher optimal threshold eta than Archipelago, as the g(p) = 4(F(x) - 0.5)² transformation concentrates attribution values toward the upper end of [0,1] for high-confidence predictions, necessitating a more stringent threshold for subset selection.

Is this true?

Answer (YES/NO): NO